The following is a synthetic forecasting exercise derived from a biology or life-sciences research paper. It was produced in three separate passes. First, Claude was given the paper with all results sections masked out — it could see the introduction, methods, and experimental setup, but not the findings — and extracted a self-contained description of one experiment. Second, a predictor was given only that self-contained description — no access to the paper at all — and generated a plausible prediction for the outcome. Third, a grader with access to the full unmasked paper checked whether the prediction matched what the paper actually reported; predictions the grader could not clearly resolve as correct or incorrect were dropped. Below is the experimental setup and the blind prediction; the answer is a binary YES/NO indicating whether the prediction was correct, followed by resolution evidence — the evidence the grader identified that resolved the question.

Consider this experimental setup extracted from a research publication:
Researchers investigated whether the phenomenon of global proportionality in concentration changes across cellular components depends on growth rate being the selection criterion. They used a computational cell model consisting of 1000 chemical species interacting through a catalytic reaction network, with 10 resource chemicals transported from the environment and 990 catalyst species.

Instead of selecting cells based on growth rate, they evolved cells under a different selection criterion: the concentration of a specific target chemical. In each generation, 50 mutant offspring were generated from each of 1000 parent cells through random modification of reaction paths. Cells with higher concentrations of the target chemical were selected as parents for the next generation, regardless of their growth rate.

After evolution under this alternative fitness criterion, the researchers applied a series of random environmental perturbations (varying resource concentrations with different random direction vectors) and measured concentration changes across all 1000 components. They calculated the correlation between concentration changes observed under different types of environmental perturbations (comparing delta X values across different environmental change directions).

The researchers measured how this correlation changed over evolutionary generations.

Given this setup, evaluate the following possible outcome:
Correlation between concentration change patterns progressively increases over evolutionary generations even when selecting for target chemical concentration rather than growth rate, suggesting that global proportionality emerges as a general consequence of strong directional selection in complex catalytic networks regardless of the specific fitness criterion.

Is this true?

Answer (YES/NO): YES